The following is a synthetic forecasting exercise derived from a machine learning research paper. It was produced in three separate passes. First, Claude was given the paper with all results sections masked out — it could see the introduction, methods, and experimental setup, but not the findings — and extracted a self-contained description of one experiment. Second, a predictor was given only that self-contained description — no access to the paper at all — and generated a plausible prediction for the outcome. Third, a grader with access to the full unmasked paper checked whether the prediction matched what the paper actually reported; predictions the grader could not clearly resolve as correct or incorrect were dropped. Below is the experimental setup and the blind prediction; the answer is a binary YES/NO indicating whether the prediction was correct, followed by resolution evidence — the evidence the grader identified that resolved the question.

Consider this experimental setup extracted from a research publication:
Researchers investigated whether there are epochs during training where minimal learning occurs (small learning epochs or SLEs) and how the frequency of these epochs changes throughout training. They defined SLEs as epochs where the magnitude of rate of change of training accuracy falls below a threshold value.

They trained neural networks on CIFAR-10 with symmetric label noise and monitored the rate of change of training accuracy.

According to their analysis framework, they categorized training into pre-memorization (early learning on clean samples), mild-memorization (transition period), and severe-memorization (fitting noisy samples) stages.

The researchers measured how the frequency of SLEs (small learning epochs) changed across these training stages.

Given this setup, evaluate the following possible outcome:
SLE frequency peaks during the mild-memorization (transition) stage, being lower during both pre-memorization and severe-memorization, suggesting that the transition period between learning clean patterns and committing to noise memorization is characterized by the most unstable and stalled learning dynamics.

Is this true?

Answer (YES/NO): NO